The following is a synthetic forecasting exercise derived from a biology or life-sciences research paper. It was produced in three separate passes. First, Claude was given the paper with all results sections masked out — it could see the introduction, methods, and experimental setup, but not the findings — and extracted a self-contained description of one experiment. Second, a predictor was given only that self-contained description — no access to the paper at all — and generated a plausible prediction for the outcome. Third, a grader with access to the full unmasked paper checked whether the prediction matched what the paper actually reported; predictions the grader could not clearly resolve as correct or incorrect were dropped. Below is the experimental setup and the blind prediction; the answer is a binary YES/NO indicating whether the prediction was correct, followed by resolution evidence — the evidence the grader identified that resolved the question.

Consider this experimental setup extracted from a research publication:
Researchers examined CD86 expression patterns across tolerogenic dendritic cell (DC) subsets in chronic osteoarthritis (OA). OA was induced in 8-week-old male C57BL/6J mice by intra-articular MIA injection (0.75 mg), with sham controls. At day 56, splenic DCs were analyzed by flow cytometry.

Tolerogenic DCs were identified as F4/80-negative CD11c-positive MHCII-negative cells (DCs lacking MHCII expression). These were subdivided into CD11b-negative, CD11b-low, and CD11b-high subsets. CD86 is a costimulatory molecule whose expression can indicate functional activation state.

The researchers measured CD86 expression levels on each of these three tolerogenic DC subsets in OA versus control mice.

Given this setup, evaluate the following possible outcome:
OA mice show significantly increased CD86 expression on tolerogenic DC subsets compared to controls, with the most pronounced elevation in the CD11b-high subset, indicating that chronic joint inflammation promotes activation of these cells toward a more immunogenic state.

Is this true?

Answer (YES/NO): NO